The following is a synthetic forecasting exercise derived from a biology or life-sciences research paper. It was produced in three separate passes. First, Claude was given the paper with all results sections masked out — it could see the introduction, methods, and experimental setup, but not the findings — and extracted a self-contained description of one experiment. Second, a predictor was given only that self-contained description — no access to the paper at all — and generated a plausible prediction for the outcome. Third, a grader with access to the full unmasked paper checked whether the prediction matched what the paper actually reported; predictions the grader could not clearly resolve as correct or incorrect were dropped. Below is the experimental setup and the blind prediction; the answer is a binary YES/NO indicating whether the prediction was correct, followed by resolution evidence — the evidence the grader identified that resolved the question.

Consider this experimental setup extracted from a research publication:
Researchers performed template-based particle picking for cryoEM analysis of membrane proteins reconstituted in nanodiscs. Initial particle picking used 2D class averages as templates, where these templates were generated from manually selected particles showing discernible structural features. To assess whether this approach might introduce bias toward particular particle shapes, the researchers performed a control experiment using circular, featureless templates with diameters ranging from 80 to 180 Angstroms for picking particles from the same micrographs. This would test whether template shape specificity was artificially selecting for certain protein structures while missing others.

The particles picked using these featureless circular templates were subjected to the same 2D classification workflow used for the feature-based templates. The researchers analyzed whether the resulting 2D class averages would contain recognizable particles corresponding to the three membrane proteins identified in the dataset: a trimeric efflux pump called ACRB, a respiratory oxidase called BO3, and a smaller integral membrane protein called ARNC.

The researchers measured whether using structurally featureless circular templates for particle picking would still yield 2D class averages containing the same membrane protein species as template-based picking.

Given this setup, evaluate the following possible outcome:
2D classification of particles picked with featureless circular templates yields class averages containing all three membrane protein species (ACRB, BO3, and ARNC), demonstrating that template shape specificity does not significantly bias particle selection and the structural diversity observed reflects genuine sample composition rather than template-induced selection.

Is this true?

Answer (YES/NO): YES